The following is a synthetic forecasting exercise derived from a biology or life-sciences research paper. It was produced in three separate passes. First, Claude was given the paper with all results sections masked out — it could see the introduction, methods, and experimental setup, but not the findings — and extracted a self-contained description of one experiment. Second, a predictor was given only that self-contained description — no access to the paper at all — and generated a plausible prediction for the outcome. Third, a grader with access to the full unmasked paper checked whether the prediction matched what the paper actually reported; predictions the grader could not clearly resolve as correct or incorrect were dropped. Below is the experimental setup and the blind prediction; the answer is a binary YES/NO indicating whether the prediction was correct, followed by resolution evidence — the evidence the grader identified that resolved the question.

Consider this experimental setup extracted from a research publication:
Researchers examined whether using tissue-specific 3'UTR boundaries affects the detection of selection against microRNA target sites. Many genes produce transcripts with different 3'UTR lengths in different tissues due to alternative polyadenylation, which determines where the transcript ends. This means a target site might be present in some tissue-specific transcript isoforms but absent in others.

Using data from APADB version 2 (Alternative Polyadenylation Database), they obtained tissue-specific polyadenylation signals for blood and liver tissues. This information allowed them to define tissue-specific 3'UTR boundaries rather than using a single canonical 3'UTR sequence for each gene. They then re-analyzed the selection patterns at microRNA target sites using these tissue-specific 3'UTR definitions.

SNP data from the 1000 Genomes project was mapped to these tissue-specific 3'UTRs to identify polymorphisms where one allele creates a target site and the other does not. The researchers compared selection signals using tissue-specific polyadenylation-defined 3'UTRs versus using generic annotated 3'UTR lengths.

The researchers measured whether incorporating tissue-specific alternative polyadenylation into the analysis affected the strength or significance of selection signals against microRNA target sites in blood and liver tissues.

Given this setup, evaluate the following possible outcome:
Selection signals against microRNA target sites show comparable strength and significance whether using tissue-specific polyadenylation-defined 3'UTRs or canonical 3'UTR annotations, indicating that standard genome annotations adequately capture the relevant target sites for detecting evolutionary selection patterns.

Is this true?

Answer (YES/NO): YES